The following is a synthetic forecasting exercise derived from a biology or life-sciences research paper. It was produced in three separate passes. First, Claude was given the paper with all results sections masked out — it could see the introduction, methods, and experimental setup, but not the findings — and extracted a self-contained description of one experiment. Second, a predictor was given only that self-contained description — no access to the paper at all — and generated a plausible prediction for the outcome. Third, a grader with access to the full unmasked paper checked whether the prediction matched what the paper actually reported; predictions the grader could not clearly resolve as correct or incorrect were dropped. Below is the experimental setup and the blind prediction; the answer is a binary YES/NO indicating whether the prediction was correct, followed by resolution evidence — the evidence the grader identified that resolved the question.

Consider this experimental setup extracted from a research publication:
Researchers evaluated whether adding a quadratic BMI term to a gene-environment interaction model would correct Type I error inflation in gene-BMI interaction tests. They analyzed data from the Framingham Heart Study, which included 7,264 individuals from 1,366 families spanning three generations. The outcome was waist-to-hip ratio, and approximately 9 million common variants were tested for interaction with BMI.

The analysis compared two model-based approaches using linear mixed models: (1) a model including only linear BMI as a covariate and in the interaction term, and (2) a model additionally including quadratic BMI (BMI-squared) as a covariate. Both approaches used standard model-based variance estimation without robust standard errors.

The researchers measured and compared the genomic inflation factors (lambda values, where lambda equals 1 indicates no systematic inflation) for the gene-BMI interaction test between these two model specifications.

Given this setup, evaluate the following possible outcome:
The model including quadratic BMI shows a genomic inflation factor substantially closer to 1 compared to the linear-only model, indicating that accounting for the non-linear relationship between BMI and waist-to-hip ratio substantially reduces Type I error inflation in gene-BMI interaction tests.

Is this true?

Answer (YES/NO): NO